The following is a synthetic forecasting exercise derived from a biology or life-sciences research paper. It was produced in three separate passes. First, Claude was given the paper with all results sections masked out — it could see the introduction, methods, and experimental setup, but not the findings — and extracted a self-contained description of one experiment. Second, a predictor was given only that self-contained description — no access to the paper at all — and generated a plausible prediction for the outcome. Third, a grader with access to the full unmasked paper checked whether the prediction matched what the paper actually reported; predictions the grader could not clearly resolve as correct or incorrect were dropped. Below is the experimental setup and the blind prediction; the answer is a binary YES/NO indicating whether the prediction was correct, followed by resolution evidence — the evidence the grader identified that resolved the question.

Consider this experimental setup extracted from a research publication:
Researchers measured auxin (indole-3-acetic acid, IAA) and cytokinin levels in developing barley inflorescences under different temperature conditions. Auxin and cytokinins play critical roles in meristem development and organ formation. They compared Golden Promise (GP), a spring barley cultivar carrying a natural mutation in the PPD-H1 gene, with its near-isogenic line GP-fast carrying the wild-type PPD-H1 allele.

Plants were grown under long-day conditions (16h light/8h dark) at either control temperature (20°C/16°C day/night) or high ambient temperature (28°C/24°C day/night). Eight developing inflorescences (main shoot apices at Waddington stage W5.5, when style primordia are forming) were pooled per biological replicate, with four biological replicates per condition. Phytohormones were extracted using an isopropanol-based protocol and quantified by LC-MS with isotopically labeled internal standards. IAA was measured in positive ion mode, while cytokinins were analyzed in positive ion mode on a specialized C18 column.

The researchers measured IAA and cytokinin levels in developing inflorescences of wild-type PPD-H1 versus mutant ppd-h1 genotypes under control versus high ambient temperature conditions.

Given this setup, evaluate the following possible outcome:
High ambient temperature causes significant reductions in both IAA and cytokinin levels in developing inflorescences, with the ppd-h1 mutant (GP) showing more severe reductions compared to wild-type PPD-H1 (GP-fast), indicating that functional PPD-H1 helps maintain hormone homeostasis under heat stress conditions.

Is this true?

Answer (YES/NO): YES